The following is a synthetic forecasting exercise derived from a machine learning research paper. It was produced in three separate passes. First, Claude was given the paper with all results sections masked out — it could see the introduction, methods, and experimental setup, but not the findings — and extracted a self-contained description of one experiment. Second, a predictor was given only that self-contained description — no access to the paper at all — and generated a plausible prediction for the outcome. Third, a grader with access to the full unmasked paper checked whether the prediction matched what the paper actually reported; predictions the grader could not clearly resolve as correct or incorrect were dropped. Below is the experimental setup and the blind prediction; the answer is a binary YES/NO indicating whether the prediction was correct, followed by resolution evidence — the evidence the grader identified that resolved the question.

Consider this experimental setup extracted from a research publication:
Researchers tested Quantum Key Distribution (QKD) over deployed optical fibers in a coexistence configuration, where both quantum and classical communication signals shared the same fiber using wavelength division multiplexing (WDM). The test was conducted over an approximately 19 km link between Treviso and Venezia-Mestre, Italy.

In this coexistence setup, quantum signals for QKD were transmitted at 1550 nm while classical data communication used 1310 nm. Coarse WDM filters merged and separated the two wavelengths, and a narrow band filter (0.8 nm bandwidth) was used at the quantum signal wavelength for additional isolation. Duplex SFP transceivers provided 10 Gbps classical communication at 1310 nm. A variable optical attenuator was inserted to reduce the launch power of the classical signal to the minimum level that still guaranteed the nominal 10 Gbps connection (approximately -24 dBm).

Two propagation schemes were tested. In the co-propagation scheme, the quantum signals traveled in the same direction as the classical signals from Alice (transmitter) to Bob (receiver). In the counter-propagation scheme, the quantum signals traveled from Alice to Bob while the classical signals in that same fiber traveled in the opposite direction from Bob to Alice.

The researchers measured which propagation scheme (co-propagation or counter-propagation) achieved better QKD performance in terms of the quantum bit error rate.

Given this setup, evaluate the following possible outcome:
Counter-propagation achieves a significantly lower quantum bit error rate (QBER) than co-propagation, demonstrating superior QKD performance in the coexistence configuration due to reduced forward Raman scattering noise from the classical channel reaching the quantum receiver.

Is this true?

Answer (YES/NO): NO